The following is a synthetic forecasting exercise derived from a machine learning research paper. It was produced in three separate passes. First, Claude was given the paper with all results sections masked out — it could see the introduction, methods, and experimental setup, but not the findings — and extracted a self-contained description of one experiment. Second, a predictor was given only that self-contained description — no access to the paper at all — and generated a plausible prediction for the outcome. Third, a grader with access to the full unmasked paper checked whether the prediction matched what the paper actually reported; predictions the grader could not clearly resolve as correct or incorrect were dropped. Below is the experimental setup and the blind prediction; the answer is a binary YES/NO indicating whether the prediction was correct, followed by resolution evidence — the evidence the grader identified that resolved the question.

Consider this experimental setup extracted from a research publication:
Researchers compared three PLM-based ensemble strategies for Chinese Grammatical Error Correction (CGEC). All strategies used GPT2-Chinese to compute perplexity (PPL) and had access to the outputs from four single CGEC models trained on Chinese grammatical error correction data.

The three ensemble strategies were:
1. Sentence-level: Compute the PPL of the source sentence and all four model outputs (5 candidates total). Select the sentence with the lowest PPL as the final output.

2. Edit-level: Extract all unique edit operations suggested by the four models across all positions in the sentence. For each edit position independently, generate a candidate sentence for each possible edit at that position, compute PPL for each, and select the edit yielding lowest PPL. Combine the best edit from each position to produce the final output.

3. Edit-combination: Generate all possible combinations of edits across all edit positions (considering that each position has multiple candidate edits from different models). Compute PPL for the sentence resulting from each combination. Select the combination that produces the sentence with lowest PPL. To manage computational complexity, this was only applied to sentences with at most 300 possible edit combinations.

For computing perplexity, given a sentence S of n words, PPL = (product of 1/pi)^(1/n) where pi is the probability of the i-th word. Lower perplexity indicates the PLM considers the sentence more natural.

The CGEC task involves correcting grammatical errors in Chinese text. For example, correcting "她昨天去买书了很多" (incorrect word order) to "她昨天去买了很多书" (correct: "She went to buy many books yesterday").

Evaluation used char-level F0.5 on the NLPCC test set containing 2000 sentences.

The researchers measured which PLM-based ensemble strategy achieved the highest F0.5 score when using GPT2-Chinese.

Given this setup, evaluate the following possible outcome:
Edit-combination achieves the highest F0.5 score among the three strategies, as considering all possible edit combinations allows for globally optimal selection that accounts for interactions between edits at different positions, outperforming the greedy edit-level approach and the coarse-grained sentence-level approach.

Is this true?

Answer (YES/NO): NO